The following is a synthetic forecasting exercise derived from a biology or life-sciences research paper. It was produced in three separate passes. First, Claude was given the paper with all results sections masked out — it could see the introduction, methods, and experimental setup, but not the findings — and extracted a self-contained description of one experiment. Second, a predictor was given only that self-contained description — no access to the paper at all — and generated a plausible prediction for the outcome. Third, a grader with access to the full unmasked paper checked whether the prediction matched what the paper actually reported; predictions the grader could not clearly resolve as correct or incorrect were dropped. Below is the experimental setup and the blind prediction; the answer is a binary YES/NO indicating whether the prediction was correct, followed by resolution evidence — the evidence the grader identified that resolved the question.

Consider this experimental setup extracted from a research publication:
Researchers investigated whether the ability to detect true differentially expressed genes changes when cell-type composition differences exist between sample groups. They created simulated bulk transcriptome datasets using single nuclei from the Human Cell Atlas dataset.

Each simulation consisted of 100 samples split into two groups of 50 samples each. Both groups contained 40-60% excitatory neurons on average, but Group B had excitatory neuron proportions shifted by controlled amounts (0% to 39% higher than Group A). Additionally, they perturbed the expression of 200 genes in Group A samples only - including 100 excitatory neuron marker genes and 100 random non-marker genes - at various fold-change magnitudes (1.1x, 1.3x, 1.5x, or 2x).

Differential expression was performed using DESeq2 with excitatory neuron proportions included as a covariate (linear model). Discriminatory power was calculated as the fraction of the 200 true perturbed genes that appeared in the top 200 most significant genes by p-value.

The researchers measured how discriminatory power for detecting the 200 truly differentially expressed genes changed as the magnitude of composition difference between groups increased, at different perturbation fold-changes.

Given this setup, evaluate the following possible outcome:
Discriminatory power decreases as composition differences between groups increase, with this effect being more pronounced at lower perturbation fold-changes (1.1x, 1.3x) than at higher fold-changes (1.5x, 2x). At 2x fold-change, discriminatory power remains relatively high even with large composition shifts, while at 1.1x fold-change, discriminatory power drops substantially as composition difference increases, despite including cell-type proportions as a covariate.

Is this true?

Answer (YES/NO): NO